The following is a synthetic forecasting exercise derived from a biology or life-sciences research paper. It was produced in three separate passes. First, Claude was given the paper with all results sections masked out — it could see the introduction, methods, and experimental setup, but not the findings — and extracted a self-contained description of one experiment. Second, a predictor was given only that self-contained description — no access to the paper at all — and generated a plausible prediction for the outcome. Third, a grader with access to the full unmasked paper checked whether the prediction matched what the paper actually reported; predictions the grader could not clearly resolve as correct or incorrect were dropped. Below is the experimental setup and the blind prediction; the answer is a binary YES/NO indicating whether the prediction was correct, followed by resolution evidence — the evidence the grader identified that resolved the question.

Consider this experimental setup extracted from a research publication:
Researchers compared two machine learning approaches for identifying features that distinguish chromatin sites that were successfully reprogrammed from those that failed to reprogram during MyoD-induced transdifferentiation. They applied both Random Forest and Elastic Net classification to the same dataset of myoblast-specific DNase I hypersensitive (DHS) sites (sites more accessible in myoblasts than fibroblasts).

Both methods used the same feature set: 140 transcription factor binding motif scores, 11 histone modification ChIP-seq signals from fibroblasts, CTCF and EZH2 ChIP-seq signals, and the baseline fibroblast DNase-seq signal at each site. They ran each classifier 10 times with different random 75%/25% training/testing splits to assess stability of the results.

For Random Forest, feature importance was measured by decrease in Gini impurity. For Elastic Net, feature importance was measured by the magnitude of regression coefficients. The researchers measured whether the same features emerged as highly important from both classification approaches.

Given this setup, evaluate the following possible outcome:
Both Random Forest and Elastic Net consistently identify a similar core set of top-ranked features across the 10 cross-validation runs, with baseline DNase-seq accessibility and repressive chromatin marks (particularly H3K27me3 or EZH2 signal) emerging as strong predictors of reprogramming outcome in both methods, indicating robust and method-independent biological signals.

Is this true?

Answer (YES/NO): NO